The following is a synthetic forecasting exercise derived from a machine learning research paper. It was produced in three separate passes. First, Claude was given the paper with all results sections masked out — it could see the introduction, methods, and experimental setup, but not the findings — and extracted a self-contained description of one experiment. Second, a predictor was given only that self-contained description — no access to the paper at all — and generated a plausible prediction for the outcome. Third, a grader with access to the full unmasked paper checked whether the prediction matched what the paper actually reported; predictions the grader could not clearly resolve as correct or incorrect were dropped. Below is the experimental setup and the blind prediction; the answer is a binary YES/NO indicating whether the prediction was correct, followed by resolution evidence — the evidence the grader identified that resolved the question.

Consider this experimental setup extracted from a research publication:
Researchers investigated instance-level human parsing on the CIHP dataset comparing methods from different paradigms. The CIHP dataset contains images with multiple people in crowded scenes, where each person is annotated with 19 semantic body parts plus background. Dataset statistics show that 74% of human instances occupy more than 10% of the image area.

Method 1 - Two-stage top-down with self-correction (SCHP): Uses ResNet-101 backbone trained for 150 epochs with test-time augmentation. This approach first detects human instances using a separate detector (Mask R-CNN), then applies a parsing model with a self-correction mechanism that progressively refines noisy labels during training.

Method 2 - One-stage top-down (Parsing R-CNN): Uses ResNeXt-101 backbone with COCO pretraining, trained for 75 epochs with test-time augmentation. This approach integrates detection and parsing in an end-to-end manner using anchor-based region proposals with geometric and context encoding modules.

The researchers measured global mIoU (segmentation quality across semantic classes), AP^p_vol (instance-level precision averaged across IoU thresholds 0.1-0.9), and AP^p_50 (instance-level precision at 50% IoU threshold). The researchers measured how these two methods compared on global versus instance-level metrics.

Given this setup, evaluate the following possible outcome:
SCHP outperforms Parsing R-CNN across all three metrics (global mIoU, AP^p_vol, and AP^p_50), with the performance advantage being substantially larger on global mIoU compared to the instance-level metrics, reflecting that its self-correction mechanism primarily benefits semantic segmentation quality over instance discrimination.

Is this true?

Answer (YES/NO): NO